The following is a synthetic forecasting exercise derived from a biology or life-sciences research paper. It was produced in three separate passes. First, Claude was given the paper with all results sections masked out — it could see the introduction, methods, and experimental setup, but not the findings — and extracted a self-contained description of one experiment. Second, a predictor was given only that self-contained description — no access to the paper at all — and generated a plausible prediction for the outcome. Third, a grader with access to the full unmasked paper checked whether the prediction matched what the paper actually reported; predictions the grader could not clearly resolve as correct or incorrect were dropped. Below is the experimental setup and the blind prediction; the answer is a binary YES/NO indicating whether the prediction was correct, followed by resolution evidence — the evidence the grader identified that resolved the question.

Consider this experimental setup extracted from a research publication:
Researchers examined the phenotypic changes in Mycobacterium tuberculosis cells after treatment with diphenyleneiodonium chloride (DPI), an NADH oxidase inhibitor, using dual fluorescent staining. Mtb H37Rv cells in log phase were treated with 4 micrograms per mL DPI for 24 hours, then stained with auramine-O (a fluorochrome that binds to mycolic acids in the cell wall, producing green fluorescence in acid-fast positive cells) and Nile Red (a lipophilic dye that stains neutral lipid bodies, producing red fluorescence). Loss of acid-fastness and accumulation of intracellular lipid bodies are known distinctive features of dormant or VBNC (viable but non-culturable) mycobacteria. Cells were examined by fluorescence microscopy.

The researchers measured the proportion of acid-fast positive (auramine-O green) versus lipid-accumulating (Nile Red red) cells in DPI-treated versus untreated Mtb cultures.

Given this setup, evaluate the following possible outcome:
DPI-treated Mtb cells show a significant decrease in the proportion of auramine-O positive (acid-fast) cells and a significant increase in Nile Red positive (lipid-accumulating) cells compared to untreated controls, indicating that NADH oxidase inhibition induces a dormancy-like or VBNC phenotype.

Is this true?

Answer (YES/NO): YES